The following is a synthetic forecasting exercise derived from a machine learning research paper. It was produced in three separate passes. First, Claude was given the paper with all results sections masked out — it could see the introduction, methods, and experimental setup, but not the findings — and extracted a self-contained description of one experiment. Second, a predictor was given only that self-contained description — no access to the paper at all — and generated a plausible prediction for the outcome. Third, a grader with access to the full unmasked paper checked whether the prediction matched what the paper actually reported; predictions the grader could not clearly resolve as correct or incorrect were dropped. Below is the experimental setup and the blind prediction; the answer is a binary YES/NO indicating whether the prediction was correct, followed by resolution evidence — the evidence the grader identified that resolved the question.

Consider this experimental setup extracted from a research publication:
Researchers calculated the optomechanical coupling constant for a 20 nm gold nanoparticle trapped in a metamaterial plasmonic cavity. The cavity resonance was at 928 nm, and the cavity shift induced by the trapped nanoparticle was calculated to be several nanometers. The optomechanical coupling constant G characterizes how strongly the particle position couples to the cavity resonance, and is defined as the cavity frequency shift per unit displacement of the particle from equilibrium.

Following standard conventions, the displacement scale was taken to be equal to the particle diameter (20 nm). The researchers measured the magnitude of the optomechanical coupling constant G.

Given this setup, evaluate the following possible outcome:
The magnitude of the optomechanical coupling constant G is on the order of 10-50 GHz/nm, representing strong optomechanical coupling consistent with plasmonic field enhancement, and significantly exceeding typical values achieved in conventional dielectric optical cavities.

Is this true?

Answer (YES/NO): NO